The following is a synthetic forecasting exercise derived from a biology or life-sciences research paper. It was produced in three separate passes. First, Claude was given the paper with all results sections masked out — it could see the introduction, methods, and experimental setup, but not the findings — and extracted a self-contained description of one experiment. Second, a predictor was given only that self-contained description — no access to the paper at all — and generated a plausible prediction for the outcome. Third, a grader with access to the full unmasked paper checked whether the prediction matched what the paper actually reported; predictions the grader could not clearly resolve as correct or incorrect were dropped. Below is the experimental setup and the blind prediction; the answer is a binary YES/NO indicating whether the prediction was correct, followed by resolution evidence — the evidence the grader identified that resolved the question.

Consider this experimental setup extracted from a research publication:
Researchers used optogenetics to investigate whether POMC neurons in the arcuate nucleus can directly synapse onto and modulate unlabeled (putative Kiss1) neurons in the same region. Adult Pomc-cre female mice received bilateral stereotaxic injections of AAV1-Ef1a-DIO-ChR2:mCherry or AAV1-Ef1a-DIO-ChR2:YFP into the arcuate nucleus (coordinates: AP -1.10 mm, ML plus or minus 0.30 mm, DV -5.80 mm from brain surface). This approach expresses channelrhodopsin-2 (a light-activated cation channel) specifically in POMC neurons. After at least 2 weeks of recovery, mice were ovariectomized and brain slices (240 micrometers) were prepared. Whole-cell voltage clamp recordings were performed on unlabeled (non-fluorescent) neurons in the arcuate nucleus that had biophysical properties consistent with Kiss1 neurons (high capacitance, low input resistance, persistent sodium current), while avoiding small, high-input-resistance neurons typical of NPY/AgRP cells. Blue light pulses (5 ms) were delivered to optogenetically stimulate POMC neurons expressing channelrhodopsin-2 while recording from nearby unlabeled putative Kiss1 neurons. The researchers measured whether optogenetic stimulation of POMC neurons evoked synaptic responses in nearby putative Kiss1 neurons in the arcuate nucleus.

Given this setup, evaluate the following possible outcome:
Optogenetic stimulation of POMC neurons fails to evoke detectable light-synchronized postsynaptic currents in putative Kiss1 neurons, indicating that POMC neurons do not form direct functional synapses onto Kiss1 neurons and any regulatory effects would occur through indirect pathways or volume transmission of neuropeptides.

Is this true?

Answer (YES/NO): NO